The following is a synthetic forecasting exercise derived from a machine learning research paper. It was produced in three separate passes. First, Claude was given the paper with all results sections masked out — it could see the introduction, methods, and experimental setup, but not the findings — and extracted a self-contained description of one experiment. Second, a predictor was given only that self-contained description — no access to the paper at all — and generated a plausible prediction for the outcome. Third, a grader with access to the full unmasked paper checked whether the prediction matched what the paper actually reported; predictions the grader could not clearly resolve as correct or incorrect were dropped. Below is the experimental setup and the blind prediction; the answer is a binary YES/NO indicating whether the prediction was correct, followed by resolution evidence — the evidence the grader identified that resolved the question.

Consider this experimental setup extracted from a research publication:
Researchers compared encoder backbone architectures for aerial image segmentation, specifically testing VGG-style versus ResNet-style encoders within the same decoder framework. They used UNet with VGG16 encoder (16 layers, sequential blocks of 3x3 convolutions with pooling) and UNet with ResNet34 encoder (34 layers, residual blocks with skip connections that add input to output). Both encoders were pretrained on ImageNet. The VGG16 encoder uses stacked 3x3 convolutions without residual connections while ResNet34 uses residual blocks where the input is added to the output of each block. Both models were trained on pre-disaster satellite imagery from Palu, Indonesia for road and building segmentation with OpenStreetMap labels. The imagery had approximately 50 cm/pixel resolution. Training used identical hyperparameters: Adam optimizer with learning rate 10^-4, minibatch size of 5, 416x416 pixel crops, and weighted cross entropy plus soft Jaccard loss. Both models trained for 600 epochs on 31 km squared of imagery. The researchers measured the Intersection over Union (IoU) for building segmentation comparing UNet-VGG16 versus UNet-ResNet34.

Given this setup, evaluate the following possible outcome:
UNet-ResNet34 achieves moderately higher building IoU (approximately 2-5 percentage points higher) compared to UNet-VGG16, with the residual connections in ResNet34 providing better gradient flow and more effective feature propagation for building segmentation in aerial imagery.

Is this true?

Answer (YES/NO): NO